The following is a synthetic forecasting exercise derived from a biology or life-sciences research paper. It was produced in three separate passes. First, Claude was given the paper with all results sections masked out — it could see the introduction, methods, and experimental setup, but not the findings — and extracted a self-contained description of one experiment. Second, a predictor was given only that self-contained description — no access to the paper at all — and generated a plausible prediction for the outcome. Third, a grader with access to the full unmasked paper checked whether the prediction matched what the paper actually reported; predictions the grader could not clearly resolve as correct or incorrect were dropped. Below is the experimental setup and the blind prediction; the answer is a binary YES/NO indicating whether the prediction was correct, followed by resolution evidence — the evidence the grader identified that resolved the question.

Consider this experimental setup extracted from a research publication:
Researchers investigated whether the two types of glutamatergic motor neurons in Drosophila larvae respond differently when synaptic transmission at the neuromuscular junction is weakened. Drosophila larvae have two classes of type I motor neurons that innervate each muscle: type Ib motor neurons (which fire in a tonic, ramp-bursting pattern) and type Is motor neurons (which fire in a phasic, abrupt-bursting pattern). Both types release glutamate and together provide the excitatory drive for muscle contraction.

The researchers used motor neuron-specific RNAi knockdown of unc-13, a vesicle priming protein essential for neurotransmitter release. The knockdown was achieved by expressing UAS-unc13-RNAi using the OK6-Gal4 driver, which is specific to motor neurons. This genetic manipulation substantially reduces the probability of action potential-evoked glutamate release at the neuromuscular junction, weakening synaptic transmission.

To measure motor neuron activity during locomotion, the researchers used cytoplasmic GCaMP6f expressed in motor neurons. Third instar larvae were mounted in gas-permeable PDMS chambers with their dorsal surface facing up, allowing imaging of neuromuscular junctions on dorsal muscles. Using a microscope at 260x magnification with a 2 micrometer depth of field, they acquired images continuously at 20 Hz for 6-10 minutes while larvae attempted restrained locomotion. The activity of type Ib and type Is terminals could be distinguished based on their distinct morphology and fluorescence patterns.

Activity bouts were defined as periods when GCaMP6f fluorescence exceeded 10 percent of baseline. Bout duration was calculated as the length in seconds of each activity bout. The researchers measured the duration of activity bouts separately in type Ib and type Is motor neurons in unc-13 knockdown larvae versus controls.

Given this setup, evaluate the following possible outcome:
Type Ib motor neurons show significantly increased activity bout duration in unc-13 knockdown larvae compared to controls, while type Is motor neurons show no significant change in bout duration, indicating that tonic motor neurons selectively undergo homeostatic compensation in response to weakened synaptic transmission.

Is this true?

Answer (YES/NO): YES